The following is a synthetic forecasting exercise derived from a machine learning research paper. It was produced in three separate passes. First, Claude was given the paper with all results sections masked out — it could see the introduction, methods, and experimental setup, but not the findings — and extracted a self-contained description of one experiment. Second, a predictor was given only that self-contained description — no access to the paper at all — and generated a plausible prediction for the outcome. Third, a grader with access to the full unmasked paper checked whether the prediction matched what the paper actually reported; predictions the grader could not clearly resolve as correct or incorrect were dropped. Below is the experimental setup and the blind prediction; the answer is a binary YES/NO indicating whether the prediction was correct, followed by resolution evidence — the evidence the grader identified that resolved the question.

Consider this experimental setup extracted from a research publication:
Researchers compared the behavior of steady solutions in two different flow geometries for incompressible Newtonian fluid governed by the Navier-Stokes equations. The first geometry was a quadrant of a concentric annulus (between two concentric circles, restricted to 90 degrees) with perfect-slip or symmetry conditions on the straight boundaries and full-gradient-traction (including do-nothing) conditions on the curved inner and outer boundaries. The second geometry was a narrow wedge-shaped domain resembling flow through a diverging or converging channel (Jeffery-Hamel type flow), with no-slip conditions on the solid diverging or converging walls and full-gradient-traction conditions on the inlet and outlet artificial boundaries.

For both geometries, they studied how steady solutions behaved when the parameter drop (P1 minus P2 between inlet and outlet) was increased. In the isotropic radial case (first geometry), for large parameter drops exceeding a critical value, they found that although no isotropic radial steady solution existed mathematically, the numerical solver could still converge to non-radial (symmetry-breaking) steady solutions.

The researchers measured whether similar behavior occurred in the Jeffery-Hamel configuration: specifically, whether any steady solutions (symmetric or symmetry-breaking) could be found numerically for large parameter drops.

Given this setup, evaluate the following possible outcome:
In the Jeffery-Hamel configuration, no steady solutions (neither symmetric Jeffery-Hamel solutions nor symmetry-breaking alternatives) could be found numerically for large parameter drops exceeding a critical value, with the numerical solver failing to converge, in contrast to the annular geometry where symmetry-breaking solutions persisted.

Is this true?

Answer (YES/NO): YES